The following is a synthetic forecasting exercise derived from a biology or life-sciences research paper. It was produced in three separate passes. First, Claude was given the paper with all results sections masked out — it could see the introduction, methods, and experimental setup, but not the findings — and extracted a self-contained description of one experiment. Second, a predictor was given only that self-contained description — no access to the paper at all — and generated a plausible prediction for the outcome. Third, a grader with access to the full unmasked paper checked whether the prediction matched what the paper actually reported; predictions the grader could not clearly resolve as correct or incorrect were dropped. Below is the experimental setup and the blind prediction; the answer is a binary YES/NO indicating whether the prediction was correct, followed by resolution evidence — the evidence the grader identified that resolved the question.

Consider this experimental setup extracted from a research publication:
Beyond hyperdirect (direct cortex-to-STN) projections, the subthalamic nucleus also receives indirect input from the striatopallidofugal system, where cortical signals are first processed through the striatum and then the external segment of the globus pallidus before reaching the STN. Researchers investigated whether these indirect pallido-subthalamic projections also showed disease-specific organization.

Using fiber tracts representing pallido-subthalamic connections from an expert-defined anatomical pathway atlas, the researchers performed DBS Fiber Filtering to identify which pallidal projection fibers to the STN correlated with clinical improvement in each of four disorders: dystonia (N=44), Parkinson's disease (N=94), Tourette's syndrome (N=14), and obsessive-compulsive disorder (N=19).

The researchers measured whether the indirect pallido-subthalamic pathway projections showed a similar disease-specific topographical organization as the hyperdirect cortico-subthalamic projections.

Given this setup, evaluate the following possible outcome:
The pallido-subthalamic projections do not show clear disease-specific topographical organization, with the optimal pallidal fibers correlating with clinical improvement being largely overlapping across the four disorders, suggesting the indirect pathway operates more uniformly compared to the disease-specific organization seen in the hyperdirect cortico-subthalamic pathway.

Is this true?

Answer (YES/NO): NO